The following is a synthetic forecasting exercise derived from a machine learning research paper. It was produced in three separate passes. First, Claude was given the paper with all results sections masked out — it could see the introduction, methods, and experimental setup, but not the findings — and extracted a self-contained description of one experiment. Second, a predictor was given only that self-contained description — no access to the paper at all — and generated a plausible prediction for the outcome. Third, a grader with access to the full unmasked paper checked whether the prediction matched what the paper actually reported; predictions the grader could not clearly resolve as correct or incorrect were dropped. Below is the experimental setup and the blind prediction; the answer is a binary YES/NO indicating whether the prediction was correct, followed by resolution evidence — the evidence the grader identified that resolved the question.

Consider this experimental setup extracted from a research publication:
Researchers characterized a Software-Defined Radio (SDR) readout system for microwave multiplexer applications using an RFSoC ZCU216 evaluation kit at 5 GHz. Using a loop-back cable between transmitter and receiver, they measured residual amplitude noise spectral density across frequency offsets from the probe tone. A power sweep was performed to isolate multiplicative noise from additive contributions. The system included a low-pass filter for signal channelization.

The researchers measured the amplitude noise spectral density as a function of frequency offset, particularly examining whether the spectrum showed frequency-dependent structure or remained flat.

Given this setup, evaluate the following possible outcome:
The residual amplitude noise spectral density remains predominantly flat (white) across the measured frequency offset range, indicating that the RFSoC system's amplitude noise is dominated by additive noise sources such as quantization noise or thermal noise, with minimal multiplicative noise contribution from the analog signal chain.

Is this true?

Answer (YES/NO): NO